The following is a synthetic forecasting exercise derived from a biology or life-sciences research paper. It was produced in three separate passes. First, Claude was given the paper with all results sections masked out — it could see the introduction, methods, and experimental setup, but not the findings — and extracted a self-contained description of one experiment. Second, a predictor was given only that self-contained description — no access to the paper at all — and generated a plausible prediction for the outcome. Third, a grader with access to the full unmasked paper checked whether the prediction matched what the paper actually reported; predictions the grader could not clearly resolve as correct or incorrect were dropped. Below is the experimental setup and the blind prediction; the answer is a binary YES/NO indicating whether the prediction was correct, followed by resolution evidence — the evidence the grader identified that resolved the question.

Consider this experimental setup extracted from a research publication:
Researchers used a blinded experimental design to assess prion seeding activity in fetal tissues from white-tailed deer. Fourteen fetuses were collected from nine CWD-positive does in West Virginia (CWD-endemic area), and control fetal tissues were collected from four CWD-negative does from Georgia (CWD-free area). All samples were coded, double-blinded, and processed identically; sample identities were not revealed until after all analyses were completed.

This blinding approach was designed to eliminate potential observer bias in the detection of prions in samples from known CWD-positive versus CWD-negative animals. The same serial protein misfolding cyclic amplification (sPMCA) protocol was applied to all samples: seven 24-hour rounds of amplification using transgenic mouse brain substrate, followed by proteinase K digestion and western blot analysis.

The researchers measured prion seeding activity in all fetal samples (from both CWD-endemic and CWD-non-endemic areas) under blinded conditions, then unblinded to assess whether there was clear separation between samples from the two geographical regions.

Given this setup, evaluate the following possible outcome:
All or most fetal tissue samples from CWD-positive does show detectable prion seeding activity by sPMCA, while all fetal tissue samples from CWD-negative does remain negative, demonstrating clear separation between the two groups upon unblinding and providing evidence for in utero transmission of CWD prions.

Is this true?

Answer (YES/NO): NO